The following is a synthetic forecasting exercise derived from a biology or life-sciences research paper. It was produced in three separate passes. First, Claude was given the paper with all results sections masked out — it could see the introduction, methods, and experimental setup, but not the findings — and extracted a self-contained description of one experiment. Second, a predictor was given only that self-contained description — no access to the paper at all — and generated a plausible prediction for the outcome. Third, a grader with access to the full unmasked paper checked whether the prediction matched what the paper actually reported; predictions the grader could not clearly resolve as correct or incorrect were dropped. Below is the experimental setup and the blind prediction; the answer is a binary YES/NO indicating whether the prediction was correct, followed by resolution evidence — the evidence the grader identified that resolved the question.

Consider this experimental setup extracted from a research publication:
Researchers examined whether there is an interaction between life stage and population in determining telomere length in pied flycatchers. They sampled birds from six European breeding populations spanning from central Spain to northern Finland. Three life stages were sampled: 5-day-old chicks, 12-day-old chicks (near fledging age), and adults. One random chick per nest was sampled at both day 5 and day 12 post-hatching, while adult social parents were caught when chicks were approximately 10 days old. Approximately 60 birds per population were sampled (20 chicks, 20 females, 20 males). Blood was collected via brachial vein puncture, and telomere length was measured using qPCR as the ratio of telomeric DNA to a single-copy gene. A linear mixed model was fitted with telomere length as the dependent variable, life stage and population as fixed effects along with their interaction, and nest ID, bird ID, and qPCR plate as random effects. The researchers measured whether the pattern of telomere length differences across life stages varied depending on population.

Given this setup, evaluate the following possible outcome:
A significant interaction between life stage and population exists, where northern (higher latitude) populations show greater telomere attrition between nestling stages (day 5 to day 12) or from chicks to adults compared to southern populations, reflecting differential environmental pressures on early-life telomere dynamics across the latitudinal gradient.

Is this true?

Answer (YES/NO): NO